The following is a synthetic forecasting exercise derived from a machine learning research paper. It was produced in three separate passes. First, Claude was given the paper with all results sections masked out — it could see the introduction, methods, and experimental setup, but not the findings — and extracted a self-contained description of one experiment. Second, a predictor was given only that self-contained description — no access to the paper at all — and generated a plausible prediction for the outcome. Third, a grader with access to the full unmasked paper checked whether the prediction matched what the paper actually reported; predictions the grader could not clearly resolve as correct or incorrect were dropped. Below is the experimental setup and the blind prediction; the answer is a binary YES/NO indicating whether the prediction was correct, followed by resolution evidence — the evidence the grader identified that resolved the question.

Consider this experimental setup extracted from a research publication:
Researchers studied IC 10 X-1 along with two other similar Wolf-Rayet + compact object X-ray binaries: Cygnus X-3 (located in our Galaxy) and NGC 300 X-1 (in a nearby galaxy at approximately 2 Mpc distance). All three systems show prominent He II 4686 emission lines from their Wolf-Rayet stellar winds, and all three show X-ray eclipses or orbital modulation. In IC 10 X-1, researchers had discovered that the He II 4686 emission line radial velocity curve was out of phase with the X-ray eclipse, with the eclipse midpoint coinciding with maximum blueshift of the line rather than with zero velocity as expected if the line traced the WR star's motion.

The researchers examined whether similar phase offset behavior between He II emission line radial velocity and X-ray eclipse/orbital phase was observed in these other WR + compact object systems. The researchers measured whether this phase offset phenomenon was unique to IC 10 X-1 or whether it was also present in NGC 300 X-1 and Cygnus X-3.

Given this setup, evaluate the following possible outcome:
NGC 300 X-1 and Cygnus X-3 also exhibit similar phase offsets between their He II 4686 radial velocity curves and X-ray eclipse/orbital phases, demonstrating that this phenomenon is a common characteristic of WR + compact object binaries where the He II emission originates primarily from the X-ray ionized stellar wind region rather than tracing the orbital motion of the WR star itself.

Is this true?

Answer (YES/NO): YES